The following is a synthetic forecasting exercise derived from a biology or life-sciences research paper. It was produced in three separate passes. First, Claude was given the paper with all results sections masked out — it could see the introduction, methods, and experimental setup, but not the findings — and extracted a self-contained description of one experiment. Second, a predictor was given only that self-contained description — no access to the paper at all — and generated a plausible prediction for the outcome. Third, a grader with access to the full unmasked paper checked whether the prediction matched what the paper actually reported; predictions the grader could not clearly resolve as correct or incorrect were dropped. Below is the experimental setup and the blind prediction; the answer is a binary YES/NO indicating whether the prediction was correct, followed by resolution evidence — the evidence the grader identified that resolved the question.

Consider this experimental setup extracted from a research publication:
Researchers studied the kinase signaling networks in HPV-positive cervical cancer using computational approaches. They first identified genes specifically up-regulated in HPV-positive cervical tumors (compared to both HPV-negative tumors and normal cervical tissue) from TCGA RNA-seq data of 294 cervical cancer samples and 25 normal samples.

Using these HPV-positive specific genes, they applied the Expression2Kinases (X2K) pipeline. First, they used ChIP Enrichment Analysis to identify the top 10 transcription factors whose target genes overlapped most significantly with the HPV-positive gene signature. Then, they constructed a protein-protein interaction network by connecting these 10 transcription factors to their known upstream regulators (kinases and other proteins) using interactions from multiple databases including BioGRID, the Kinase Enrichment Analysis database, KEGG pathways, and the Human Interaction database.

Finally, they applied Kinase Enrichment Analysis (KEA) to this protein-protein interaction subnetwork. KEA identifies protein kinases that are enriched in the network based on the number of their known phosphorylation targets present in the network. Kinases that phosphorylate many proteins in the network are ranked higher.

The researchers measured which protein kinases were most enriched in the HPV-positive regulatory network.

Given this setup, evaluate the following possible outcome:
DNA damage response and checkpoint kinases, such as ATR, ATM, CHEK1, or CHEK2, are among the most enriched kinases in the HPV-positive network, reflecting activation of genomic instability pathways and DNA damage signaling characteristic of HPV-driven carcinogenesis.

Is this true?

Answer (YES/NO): NO